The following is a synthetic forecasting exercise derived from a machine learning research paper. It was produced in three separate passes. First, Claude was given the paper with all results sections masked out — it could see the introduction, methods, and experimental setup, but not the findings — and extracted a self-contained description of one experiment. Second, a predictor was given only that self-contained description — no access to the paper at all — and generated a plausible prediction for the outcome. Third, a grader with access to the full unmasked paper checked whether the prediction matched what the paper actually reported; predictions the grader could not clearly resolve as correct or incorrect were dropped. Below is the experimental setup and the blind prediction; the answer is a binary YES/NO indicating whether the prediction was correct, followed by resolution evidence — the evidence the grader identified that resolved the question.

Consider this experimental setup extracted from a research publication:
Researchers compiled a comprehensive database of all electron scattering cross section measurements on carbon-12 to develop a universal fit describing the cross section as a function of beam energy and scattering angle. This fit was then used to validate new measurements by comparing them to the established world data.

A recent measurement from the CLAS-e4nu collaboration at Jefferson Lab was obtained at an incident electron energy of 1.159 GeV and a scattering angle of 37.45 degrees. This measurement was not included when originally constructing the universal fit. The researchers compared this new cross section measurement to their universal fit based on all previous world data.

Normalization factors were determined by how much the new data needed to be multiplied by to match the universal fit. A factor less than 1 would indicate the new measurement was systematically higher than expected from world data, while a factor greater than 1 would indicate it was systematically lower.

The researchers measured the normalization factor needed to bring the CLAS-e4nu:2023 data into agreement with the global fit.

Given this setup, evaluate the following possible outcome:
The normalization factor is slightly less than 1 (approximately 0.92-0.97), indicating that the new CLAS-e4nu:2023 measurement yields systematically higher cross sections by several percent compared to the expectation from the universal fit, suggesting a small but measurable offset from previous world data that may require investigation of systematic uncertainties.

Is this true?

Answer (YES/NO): NO